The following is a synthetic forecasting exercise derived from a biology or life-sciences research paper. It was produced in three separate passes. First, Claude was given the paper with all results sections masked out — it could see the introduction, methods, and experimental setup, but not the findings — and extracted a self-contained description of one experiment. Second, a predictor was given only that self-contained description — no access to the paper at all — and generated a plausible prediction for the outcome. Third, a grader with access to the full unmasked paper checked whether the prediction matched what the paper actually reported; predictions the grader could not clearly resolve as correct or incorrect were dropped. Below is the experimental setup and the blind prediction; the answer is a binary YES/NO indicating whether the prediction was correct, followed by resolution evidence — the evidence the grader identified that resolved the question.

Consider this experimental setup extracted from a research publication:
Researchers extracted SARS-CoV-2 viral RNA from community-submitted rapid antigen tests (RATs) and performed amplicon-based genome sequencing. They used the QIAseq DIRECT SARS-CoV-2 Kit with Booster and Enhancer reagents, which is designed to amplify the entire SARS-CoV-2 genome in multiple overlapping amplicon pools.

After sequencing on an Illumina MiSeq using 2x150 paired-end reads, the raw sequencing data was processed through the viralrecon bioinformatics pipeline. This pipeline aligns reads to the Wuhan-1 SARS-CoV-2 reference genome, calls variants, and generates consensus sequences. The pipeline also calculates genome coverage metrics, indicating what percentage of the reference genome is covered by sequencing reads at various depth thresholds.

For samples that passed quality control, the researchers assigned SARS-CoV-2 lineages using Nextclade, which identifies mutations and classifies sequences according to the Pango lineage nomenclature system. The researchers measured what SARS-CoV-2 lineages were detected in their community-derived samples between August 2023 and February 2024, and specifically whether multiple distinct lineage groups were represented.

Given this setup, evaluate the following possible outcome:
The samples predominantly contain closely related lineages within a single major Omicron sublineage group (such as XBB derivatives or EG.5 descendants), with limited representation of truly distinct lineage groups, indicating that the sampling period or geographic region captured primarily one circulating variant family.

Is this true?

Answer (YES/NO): NO